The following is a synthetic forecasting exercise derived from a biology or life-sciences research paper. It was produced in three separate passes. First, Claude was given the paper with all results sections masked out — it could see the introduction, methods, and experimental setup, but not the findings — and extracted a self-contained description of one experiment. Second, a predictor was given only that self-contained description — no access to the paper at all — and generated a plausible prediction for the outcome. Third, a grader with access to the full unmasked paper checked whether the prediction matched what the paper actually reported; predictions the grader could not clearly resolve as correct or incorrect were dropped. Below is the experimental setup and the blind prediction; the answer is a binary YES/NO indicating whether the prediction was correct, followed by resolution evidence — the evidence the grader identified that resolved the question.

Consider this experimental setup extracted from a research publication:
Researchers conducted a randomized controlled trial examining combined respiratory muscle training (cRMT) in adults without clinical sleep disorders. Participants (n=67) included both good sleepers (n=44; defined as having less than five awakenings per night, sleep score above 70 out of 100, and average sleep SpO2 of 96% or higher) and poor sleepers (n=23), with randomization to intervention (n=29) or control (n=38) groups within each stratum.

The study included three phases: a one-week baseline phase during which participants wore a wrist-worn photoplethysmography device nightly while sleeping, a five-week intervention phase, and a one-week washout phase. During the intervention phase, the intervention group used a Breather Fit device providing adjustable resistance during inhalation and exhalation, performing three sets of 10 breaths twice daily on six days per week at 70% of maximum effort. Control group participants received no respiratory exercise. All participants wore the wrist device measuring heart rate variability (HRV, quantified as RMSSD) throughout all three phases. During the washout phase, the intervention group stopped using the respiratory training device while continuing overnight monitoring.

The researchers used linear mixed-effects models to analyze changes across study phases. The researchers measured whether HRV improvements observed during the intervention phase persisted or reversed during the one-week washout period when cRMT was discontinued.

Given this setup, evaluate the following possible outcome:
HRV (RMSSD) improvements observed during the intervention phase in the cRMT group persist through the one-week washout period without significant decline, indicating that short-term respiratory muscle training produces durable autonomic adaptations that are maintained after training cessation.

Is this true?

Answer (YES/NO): NO